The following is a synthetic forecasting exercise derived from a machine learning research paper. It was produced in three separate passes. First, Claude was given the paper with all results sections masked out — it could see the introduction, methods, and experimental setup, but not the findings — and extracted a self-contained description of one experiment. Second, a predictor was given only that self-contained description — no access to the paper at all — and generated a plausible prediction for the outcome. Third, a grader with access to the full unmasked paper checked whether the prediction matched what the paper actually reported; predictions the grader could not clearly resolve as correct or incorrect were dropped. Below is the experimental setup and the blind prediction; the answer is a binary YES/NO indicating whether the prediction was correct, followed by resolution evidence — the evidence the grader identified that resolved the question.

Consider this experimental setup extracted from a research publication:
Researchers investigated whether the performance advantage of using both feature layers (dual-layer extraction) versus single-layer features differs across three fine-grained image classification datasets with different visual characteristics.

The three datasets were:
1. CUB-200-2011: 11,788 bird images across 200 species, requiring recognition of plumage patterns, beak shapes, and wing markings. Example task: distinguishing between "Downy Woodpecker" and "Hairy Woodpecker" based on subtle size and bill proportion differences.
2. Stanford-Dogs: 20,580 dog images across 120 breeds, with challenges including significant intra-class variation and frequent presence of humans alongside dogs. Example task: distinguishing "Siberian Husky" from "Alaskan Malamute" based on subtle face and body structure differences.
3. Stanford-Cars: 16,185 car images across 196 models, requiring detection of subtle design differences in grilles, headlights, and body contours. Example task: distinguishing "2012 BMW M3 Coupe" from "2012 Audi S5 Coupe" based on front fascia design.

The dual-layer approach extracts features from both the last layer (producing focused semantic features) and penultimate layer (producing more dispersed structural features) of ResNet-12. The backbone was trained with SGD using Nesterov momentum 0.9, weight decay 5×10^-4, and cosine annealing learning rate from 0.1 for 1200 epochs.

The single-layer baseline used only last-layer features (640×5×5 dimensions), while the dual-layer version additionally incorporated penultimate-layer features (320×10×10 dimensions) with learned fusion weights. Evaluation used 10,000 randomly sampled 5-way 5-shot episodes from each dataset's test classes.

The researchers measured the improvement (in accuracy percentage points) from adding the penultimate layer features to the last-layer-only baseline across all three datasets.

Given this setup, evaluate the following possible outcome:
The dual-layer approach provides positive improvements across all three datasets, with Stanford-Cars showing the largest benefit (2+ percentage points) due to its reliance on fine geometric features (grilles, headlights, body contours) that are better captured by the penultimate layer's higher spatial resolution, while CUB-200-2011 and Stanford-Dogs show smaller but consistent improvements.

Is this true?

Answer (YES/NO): NO